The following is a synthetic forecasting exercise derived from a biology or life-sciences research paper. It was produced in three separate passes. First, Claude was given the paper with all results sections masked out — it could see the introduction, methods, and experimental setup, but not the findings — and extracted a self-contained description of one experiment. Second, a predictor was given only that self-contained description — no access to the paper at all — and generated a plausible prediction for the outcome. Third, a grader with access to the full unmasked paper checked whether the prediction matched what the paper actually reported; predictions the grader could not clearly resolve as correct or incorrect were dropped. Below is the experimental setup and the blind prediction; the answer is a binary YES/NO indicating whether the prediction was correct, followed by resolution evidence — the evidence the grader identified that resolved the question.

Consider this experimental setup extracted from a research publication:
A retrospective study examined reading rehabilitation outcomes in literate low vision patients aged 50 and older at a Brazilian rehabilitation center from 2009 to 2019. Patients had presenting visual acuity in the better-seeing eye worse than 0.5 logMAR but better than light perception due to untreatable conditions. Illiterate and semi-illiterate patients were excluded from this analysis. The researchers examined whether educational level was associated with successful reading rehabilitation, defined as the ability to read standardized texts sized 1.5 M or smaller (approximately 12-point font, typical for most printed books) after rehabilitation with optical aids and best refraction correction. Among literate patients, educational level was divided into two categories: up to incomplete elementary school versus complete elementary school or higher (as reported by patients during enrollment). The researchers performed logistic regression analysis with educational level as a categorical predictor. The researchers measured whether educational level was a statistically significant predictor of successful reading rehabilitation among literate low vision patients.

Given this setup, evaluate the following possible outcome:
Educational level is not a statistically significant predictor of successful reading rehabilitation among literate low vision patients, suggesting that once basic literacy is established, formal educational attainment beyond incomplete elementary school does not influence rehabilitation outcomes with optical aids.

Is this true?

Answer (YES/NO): NO